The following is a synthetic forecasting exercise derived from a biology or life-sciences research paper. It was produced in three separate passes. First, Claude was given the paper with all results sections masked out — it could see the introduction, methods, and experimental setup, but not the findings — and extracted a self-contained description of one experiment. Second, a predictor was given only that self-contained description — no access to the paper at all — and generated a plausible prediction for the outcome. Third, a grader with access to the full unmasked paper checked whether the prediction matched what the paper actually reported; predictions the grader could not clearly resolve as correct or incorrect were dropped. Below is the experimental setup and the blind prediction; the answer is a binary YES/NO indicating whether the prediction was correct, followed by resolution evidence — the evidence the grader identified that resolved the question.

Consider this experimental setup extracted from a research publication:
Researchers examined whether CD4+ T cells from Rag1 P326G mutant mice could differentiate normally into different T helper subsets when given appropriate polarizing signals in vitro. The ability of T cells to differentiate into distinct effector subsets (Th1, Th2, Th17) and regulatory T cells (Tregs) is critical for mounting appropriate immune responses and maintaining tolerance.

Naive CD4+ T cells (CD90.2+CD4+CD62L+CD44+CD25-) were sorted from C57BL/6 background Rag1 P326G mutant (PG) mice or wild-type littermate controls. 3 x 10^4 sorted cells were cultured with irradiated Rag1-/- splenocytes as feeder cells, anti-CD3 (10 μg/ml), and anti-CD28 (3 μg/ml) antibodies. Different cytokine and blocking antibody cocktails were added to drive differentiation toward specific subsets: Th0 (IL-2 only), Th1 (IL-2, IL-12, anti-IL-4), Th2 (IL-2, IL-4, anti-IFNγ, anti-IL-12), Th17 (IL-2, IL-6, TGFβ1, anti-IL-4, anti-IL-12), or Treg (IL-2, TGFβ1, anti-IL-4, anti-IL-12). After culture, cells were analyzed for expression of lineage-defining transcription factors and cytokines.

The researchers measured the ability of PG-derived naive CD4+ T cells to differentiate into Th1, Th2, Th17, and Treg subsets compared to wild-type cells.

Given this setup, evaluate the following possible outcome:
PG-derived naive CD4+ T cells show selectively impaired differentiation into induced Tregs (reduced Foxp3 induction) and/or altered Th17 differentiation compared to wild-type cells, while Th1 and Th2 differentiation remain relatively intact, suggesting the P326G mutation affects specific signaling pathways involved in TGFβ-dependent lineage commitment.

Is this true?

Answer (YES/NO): NO